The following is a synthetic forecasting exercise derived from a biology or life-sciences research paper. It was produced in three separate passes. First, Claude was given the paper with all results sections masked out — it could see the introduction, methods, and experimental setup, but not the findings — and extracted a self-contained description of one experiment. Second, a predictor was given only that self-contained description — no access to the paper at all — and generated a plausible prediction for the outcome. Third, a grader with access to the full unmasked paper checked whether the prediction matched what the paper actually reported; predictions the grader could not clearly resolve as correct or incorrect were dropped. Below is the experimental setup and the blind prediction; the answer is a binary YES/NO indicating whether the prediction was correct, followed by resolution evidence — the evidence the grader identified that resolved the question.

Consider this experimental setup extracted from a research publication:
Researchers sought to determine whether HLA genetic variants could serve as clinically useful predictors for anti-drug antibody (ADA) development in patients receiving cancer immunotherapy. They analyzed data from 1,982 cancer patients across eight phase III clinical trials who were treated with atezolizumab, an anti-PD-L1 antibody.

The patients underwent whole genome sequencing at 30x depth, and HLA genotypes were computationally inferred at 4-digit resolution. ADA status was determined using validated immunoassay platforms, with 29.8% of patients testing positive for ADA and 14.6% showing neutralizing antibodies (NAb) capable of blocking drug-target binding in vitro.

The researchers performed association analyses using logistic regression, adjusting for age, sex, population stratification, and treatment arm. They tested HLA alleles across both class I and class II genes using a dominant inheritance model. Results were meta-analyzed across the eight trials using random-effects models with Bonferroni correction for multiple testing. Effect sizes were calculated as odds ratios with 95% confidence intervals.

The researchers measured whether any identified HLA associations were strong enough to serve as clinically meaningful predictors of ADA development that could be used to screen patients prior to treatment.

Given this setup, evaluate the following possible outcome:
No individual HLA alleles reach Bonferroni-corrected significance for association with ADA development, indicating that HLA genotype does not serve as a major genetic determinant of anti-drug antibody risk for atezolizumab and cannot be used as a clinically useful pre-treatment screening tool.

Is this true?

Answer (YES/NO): NO